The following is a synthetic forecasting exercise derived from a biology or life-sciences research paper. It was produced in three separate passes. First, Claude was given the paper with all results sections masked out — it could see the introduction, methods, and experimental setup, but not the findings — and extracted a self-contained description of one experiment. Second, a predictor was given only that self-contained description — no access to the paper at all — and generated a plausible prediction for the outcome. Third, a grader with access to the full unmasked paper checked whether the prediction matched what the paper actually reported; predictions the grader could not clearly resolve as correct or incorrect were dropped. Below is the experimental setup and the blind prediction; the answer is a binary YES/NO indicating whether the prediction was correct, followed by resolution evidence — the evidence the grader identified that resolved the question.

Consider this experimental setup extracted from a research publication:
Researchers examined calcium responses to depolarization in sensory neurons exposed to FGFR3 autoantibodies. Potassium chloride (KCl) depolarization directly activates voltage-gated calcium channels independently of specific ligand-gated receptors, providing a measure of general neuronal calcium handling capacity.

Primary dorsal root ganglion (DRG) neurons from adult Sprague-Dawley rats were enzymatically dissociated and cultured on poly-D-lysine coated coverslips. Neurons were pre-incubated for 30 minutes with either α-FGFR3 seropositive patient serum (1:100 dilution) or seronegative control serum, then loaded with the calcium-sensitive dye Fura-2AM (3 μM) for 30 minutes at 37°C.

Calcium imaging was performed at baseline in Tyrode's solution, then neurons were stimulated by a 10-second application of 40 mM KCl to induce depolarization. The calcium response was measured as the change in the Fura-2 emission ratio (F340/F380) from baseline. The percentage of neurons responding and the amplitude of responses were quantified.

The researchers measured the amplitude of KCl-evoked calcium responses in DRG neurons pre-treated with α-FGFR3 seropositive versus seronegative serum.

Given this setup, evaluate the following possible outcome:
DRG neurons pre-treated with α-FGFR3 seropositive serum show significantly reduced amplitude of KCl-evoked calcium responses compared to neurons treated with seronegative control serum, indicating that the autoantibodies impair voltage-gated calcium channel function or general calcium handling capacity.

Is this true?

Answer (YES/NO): NO